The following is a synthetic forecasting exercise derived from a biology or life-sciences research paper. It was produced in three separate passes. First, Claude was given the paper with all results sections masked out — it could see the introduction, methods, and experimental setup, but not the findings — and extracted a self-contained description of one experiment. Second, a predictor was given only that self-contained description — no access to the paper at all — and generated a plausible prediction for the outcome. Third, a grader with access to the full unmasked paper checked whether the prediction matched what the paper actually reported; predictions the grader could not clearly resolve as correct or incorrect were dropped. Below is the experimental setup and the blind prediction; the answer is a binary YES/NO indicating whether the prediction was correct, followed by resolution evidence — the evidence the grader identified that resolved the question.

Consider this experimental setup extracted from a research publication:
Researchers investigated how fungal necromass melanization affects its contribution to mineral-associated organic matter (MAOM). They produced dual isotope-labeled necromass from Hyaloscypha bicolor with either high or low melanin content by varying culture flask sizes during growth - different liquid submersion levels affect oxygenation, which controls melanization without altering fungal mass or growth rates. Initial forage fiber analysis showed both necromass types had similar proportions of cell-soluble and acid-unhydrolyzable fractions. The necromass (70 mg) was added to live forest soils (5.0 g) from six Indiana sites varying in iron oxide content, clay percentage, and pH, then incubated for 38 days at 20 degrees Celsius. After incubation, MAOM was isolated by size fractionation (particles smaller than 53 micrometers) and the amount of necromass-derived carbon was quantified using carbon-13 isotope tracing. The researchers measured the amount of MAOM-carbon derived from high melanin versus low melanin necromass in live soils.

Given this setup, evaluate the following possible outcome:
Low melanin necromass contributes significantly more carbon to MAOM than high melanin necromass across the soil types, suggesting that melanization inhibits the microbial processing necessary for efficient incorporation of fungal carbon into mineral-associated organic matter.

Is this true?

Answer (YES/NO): NO